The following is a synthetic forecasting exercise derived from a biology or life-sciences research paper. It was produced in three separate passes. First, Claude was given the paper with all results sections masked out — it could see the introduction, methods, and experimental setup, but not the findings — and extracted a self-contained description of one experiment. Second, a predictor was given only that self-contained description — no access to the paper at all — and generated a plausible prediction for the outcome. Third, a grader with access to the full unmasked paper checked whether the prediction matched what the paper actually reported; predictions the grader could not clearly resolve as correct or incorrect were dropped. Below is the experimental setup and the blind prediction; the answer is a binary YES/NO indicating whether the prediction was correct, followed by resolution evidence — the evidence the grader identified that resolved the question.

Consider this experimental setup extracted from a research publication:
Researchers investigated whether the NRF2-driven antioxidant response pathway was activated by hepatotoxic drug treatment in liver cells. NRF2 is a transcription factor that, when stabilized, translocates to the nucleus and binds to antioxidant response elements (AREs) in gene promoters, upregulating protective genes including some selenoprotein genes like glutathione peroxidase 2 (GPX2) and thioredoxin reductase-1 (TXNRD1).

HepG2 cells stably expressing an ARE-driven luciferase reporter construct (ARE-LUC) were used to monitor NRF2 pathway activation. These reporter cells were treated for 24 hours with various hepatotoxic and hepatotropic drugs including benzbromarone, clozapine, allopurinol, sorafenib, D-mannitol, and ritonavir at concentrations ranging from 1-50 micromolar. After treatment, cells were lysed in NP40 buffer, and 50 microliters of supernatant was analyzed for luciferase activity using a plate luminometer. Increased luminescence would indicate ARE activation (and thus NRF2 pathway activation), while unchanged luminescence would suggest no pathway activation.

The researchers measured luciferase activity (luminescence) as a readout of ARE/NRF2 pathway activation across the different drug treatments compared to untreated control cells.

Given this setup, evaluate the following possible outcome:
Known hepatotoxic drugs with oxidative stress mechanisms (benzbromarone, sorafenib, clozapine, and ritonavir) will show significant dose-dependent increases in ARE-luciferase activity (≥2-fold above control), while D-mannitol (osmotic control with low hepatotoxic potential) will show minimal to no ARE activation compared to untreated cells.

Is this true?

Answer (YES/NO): NO